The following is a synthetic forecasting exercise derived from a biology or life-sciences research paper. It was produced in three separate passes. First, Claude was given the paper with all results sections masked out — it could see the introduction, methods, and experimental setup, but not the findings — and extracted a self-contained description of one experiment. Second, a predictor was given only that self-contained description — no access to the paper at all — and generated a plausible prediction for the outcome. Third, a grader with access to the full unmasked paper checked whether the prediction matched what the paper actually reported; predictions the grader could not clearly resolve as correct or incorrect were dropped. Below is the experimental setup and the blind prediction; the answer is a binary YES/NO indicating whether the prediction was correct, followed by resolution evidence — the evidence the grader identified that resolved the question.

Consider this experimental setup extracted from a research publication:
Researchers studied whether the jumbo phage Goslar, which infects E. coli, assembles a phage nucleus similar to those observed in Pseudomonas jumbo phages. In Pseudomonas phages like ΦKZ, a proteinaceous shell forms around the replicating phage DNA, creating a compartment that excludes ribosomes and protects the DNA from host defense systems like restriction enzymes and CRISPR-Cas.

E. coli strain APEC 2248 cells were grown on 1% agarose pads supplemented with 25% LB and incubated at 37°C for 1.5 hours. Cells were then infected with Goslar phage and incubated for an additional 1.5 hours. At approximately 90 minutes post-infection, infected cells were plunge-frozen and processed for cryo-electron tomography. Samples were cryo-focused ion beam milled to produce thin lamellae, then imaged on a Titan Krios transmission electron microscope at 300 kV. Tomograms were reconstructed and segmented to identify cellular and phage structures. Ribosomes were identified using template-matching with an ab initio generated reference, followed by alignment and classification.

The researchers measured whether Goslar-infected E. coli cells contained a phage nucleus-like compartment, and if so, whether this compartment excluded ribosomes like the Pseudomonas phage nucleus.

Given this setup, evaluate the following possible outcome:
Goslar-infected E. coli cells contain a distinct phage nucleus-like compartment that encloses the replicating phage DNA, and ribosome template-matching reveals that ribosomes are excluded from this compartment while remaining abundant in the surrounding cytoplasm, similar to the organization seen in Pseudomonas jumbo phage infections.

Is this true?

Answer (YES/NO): YES